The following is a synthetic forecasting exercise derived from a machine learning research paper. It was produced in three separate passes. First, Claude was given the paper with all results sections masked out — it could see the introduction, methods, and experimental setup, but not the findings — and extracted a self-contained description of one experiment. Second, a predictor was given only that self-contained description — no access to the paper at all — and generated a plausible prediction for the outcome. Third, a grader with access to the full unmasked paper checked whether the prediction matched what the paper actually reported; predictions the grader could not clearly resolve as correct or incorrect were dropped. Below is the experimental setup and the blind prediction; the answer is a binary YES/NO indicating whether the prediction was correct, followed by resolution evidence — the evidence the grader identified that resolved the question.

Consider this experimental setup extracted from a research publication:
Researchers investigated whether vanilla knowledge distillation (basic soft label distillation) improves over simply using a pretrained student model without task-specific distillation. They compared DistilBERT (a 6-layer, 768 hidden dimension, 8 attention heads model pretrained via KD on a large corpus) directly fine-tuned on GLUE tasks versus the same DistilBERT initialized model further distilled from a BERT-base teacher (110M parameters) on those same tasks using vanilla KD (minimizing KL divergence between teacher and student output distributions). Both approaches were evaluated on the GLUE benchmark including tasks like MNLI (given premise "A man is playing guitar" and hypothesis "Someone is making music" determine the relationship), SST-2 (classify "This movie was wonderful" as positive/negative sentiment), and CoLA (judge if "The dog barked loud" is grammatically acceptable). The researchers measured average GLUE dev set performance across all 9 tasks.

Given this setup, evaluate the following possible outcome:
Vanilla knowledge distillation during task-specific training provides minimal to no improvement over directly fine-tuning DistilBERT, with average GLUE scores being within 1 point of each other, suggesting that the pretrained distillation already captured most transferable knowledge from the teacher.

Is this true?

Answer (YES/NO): YES